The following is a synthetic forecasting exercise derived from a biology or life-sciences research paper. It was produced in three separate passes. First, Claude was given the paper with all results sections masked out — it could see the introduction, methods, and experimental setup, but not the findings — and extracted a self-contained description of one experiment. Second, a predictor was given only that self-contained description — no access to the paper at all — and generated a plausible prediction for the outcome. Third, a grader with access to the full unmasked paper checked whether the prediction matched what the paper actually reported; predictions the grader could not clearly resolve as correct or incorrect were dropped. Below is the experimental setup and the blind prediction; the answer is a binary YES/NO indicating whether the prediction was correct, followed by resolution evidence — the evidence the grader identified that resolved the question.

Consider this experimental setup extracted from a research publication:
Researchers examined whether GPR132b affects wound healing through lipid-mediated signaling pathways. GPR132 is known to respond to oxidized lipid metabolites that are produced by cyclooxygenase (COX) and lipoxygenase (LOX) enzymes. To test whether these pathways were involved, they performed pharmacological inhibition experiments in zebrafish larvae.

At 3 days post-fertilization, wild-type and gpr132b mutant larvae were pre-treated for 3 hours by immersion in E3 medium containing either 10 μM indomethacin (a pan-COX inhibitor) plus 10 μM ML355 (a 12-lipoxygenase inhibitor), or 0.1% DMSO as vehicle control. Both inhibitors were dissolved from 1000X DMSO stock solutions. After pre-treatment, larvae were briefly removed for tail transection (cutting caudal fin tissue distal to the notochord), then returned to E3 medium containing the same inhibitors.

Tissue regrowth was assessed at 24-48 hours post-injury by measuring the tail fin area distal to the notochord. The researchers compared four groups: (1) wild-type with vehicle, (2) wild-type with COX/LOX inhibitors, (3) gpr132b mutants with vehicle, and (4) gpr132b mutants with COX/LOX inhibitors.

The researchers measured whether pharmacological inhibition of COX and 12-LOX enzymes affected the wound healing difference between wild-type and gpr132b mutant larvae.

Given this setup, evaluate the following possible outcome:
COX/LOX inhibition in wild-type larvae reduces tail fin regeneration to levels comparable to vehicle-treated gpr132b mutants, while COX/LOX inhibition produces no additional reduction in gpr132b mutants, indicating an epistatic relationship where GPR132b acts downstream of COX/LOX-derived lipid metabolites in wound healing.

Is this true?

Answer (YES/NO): NO